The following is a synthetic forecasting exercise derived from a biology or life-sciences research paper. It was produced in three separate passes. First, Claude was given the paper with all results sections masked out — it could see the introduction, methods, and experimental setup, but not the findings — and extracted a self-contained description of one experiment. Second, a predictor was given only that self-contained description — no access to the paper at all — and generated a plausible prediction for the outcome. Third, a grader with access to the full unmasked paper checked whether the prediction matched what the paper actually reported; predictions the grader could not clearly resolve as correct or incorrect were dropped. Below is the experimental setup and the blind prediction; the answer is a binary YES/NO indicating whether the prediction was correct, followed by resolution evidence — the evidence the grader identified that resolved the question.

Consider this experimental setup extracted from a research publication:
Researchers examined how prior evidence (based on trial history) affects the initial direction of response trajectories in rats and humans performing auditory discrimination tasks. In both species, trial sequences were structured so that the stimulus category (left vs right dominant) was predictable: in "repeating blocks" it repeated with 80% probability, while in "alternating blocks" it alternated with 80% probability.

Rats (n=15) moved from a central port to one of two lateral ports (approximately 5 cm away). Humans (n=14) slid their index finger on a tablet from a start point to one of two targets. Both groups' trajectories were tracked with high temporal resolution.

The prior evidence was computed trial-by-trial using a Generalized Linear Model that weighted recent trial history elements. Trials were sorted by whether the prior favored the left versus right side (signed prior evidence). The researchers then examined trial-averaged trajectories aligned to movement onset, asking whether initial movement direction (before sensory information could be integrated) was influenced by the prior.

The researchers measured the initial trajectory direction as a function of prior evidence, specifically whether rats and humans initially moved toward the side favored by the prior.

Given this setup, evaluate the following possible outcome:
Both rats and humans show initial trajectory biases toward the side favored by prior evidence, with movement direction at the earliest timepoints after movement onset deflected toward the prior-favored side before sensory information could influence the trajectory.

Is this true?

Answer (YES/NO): YES